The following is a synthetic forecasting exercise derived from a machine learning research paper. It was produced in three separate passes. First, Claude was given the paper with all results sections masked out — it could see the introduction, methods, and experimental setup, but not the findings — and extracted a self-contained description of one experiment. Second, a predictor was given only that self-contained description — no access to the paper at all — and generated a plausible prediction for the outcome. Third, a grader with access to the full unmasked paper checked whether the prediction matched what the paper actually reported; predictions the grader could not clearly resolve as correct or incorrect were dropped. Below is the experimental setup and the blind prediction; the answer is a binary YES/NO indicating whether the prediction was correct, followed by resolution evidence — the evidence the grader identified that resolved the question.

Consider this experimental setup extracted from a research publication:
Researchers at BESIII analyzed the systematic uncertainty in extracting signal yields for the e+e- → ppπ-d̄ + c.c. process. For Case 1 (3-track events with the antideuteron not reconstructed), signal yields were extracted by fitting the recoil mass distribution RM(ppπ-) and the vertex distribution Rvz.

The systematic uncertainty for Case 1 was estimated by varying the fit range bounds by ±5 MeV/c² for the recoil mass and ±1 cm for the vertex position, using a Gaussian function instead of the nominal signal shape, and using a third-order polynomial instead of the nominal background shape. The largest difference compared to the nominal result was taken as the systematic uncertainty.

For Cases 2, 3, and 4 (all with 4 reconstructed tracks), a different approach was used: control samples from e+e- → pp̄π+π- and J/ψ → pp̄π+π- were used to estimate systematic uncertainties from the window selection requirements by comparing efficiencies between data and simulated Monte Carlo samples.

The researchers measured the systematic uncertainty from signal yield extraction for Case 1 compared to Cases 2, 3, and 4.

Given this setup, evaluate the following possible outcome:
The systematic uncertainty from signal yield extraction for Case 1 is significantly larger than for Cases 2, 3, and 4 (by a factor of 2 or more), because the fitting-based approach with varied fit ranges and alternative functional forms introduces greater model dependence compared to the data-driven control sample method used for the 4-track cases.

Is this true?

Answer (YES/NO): NO